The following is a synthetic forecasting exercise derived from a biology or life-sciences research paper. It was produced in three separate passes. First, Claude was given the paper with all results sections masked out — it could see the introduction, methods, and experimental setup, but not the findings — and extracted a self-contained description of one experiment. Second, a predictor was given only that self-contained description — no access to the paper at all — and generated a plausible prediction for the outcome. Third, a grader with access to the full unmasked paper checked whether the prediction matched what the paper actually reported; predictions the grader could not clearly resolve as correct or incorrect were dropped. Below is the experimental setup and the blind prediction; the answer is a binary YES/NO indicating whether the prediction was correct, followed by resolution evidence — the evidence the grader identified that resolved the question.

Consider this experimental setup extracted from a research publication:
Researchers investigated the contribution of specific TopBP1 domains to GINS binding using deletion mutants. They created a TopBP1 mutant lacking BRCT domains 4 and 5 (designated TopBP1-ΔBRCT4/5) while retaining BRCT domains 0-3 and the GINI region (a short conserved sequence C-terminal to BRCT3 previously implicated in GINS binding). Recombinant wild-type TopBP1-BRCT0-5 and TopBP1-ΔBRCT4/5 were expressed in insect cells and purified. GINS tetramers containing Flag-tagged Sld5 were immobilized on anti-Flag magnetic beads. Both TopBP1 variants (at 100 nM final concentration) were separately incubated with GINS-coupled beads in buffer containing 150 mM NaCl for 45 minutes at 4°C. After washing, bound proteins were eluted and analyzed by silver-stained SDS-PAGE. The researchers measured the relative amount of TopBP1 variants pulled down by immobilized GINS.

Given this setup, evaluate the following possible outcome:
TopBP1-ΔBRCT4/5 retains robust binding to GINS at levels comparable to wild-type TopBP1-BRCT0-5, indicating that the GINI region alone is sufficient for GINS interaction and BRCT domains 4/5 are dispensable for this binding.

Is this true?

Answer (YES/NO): NO